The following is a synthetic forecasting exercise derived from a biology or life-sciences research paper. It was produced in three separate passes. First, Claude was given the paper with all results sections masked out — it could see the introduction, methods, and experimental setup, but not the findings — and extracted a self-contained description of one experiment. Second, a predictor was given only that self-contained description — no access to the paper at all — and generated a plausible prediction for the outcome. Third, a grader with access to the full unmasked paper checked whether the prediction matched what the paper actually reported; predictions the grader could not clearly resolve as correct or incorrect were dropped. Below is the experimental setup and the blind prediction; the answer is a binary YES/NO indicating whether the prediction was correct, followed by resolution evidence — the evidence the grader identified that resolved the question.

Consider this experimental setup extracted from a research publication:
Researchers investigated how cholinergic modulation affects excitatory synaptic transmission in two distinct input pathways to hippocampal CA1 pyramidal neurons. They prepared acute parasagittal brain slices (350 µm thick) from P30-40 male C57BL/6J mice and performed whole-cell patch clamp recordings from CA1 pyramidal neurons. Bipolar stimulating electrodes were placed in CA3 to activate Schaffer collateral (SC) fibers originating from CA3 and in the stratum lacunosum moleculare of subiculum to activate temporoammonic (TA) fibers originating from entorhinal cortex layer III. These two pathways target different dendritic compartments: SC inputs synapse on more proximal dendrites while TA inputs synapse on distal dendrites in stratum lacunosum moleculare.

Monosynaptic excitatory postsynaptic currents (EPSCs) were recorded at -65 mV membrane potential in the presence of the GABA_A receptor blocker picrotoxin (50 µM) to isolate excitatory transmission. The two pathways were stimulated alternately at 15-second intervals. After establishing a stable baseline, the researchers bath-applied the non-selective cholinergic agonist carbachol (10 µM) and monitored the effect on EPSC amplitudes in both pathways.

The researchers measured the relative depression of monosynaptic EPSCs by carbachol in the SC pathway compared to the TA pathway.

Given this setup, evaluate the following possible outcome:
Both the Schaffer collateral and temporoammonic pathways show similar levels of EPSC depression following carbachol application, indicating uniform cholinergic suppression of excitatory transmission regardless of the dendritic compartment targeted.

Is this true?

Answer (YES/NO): NO